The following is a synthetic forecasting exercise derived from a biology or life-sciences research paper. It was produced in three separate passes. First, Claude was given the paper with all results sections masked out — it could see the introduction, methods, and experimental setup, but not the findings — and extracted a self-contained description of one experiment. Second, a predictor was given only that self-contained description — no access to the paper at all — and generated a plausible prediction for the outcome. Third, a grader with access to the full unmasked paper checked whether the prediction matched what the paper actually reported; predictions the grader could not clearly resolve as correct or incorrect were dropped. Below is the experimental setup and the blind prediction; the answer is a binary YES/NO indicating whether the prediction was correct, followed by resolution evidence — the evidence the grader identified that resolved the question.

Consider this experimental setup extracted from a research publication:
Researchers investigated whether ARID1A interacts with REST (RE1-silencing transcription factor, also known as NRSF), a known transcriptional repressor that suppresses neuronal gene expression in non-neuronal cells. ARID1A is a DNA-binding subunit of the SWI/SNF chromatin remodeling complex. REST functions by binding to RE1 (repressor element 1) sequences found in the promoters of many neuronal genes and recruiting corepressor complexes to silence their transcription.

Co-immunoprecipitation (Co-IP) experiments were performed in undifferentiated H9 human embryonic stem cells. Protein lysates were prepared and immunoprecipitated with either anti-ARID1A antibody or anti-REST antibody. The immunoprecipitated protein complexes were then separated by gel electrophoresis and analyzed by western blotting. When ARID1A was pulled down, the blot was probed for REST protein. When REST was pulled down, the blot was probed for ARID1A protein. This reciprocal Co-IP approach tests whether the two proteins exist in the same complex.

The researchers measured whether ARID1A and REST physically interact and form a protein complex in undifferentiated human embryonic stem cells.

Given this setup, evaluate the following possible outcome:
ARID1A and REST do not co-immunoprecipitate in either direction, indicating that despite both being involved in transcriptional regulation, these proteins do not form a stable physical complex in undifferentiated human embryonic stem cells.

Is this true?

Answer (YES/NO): NO